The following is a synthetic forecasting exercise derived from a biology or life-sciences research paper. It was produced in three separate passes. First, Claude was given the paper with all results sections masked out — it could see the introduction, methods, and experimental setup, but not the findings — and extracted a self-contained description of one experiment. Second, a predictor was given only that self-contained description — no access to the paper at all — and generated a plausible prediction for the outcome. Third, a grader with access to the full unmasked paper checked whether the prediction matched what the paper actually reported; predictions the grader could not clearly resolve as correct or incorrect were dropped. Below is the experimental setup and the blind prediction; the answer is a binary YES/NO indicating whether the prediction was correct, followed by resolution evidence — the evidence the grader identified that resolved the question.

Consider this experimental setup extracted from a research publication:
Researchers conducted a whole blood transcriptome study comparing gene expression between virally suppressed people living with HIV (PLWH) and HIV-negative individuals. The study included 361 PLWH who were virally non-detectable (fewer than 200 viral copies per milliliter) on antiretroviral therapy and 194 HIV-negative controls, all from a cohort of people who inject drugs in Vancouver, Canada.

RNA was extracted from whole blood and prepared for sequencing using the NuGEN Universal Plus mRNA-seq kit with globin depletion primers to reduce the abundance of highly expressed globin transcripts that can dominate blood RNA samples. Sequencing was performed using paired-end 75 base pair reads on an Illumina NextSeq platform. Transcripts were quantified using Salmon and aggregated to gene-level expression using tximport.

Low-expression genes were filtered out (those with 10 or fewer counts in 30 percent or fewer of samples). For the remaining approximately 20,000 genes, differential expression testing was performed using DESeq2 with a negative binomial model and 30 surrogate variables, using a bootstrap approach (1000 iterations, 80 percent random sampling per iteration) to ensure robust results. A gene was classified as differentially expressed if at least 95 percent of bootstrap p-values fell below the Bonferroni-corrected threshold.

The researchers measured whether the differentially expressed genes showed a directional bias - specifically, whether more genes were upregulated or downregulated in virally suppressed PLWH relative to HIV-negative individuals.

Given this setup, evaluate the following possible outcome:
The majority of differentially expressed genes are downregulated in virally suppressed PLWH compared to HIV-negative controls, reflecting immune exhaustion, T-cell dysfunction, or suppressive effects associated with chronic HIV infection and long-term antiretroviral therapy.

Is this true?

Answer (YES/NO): NO